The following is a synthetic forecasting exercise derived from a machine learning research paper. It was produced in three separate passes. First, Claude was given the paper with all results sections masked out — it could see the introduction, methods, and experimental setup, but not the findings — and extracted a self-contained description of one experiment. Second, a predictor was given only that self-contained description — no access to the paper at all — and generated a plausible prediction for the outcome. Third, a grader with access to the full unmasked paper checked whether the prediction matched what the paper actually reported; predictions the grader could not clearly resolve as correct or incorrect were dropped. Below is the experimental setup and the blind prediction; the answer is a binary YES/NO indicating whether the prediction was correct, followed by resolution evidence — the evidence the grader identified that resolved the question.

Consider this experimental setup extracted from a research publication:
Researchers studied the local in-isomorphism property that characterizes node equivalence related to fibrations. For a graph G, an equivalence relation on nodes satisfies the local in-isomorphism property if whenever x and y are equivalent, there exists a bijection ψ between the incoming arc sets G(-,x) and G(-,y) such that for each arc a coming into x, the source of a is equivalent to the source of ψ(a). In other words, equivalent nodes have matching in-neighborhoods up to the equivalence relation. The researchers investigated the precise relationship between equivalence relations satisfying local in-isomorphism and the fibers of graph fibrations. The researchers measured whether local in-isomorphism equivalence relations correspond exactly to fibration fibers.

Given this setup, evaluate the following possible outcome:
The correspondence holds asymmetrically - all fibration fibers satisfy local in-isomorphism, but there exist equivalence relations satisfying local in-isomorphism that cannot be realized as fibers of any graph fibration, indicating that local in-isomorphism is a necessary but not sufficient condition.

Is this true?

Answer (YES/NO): NO